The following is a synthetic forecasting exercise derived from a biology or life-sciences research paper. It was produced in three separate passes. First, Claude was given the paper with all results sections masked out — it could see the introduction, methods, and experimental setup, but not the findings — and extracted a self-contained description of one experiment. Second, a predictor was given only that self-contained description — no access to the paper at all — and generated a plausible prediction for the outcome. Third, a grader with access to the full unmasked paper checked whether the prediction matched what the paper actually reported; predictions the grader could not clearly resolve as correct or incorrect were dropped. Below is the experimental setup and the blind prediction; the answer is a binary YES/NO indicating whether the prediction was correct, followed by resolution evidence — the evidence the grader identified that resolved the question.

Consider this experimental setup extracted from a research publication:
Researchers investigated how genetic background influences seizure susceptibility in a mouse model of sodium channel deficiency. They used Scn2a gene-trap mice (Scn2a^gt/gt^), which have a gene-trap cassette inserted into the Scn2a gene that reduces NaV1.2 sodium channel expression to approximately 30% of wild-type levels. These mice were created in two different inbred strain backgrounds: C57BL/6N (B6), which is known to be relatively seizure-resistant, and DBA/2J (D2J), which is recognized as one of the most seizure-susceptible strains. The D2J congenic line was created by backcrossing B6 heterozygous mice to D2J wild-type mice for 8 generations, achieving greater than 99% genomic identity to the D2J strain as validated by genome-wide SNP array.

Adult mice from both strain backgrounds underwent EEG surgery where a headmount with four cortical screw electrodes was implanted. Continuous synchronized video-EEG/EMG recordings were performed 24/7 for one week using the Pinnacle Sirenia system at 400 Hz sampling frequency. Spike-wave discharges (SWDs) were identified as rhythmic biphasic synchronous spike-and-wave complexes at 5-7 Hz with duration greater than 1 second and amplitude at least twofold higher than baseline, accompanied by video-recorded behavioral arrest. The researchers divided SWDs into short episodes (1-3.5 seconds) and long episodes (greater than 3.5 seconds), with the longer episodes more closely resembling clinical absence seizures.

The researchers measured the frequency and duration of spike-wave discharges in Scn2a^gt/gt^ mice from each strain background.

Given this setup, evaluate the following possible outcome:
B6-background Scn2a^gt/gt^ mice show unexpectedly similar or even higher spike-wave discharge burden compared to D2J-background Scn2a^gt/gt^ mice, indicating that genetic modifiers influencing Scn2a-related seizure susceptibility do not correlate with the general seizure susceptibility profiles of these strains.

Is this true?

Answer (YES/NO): NO